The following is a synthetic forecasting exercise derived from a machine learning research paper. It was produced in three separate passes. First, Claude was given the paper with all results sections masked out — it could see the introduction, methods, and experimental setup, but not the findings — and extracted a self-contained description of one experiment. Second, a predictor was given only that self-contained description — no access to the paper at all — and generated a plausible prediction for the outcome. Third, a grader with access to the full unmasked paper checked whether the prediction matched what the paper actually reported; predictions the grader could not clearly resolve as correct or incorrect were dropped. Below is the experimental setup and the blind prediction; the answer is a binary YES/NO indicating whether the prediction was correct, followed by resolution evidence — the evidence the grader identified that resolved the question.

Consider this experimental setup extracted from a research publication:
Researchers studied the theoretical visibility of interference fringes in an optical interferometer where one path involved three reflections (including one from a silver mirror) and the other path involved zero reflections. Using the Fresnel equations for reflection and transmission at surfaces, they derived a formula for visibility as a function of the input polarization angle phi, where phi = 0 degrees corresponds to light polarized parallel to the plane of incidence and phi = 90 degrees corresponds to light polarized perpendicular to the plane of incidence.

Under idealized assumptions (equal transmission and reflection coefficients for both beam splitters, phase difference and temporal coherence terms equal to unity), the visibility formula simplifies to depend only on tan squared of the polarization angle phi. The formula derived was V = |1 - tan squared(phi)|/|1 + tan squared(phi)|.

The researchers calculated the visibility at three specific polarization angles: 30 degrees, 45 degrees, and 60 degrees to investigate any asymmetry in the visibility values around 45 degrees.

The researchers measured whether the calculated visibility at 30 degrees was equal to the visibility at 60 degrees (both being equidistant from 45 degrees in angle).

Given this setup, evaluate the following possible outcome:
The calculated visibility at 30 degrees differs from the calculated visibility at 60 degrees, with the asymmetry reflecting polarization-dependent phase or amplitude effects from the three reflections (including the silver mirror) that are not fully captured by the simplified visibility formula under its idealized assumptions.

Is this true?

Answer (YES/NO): NO